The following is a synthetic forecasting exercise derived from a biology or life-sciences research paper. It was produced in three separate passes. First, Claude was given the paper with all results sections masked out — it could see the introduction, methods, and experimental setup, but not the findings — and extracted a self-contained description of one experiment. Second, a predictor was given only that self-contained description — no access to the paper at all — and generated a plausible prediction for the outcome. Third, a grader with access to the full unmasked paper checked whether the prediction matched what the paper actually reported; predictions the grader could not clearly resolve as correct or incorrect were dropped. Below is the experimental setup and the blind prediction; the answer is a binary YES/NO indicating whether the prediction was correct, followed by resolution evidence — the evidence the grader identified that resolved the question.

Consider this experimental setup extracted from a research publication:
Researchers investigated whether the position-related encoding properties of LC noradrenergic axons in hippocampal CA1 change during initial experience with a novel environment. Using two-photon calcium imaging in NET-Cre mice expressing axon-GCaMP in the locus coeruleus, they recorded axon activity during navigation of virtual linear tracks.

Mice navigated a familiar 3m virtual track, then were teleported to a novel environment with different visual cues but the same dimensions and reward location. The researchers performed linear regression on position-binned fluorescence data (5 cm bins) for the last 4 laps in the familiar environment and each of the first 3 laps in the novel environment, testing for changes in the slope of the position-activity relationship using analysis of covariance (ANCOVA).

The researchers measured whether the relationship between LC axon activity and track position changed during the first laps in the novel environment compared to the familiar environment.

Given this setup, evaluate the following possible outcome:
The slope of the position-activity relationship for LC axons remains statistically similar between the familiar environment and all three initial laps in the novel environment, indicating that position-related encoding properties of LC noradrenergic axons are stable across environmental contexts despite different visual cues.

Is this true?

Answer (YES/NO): NO